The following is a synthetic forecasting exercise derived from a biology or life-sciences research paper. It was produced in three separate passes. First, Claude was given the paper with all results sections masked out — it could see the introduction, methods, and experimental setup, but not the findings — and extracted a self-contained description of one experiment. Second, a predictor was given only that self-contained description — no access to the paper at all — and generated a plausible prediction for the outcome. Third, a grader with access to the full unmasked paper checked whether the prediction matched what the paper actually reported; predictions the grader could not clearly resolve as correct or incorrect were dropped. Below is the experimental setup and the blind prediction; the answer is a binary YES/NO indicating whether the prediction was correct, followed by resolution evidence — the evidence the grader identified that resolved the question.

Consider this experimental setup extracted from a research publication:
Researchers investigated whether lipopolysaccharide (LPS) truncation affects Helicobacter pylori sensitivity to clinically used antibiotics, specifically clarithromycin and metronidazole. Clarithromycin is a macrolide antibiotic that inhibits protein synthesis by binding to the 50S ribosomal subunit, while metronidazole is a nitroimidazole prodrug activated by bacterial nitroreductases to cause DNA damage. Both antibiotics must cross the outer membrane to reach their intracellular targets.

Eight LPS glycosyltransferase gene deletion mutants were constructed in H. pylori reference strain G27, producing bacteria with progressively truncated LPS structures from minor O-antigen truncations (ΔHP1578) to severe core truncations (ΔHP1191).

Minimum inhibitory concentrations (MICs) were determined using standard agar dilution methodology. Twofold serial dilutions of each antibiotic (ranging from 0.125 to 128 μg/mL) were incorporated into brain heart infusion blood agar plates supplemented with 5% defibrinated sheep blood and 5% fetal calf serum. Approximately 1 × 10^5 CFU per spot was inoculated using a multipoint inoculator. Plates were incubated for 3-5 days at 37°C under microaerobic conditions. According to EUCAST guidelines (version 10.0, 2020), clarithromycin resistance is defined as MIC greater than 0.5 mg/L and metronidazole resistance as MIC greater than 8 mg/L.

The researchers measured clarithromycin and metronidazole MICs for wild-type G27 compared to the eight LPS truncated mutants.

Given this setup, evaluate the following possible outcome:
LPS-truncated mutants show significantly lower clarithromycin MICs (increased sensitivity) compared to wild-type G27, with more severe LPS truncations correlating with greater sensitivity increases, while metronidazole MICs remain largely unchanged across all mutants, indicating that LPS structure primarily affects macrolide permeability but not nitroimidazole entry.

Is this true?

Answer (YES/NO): NO